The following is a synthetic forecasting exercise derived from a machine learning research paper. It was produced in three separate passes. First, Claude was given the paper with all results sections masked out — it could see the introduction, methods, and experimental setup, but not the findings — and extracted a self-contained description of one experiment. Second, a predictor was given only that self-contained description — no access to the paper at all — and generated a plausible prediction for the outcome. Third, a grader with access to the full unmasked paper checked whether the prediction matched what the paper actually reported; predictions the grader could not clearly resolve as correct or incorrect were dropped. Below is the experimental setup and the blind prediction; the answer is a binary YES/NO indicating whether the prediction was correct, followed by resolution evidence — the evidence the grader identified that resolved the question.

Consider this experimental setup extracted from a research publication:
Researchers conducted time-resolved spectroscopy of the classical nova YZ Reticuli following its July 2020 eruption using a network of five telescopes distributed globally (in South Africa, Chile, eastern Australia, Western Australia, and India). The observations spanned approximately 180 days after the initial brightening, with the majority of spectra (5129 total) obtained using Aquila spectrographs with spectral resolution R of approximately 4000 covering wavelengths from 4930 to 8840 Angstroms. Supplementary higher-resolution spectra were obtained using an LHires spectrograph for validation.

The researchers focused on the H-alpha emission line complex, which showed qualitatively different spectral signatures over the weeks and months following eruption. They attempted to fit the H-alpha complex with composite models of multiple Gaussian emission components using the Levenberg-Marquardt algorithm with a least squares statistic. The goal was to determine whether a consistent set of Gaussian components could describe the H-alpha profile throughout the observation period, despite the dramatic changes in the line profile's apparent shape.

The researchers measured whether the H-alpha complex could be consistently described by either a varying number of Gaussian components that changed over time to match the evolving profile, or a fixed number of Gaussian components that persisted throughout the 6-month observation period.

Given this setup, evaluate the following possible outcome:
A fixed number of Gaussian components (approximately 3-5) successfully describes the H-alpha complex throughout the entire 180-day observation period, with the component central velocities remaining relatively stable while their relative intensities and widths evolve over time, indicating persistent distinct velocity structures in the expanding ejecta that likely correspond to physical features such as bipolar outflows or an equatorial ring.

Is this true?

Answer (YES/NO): NO